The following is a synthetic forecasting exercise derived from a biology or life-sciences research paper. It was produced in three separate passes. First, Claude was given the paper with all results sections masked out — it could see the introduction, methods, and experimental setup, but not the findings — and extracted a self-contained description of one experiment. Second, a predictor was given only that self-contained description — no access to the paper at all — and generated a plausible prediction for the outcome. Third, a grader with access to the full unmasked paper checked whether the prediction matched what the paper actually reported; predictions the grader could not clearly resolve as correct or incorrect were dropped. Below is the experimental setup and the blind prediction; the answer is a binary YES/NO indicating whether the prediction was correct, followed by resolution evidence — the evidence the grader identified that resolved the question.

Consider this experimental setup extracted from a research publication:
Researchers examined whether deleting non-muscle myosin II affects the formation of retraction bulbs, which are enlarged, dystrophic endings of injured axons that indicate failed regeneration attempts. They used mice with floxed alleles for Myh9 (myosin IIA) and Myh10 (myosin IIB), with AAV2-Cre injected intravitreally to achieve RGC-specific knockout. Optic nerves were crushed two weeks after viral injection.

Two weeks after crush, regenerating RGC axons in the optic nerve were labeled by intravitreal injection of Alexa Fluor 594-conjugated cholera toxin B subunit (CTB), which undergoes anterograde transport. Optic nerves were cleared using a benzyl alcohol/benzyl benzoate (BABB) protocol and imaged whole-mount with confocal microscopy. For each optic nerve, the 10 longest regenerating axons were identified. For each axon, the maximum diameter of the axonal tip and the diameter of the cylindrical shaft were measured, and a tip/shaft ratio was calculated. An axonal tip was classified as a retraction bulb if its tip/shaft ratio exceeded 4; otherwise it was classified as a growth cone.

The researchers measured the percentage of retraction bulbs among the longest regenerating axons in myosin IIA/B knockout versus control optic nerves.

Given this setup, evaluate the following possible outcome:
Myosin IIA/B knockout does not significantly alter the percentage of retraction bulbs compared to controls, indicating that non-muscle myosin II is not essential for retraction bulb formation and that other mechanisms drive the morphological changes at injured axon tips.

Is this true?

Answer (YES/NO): NO